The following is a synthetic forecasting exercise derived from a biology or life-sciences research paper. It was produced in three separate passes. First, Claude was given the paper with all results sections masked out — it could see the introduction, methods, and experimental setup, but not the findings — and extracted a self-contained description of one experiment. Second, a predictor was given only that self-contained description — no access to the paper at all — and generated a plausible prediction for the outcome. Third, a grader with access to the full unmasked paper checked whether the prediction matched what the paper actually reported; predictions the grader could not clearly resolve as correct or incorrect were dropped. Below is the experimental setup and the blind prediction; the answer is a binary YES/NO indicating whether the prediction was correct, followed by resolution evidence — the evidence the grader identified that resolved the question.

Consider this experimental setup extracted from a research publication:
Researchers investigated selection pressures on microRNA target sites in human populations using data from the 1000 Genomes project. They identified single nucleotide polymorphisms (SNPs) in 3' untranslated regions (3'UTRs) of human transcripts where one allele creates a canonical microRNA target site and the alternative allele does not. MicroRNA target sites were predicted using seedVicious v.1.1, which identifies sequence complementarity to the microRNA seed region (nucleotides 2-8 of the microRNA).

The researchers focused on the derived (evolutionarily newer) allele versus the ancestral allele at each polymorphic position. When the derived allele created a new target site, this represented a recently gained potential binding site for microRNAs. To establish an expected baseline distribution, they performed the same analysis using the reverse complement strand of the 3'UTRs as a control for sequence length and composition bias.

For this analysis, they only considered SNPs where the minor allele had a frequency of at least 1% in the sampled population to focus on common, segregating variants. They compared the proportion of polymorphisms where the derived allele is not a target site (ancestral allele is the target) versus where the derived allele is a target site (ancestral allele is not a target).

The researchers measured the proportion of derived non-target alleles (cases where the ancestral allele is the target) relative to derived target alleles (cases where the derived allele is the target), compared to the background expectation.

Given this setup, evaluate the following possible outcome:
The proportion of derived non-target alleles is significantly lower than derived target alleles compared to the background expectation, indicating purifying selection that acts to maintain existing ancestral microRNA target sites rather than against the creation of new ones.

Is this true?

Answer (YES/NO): NO